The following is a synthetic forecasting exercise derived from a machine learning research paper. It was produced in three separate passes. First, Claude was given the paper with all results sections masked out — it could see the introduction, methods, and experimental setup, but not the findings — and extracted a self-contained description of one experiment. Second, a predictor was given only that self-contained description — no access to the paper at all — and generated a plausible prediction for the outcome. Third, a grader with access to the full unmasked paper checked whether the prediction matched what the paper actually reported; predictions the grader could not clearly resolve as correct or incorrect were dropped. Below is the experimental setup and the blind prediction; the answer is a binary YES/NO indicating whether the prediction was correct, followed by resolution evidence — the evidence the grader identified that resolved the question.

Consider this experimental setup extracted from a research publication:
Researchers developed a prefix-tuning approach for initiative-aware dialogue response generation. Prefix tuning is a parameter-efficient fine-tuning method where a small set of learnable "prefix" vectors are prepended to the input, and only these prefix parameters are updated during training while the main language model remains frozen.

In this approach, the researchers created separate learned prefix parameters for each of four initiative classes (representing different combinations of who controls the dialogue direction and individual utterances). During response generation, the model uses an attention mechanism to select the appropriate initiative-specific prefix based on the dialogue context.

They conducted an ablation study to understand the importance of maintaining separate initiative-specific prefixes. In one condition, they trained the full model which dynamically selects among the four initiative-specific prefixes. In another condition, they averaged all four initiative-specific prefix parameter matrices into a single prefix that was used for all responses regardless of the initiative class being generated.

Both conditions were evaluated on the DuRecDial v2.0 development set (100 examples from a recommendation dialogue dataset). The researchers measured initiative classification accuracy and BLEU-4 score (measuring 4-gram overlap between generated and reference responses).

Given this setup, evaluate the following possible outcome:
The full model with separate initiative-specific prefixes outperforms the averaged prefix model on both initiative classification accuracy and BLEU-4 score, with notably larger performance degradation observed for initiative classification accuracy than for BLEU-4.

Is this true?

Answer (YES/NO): NO